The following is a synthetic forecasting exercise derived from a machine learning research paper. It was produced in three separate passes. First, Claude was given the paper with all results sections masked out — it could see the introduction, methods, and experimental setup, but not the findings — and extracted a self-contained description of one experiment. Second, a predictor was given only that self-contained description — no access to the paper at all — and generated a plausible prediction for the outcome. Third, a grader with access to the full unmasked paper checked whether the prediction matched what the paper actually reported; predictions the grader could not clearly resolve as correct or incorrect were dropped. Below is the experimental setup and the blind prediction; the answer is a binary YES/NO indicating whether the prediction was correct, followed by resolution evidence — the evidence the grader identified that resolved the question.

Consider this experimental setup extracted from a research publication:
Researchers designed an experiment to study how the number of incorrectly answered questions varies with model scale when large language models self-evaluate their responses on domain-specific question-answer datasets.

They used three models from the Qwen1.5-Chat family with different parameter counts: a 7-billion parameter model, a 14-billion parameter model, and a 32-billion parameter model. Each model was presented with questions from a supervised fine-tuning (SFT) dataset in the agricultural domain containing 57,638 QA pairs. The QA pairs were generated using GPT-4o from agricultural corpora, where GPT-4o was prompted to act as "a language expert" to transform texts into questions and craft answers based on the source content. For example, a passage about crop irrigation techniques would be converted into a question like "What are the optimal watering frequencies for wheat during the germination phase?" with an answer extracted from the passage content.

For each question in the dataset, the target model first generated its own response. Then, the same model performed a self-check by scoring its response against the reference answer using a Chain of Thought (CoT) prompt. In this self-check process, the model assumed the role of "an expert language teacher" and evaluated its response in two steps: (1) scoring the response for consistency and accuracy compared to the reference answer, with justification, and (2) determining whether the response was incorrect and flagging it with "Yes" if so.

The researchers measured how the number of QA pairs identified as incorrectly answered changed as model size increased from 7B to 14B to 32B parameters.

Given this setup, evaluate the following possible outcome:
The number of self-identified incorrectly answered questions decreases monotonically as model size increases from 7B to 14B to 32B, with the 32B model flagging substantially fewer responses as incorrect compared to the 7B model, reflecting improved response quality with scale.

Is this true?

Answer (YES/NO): NO